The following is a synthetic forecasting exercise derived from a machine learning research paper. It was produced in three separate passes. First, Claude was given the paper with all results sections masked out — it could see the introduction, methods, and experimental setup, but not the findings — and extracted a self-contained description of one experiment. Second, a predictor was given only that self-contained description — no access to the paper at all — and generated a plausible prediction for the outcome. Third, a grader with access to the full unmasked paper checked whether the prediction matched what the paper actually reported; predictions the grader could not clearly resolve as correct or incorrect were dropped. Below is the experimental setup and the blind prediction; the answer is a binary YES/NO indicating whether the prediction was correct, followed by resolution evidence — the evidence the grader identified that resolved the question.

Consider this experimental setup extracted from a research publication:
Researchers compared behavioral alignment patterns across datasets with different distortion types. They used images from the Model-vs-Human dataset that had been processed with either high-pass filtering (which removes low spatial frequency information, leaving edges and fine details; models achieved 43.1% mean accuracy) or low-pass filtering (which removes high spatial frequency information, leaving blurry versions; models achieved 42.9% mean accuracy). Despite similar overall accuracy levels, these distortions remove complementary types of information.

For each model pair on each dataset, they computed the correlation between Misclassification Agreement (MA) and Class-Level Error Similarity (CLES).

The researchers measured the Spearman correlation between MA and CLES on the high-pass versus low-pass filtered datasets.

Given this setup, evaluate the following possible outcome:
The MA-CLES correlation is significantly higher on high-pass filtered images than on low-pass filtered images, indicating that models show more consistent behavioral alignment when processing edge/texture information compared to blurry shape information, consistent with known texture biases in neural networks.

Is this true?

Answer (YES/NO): NO